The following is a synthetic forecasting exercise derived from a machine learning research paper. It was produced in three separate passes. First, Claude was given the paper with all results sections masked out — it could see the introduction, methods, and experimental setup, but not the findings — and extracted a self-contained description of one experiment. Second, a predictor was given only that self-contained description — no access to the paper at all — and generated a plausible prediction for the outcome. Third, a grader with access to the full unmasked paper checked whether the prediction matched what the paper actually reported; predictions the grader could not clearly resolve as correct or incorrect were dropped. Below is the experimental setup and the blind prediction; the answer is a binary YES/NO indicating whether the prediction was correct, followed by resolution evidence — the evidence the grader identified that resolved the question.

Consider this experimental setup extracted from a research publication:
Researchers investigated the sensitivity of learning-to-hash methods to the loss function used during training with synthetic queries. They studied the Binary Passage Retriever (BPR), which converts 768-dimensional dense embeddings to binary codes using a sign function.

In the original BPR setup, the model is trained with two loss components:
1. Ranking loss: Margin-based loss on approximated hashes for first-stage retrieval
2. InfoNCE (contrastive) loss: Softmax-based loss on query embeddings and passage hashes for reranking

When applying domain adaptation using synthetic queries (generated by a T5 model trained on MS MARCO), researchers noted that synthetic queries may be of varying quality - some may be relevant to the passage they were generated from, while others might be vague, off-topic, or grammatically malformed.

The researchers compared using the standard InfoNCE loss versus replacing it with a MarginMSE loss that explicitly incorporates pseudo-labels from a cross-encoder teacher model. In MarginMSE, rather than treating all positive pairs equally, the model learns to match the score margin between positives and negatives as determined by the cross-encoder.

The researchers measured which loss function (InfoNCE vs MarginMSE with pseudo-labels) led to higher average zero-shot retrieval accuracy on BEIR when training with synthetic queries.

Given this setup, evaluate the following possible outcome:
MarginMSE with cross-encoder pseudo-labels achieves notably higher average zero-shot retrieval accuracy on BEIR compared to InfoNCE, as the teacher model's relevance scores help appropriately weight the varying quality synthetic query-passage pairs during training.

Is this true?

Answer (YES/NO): YES